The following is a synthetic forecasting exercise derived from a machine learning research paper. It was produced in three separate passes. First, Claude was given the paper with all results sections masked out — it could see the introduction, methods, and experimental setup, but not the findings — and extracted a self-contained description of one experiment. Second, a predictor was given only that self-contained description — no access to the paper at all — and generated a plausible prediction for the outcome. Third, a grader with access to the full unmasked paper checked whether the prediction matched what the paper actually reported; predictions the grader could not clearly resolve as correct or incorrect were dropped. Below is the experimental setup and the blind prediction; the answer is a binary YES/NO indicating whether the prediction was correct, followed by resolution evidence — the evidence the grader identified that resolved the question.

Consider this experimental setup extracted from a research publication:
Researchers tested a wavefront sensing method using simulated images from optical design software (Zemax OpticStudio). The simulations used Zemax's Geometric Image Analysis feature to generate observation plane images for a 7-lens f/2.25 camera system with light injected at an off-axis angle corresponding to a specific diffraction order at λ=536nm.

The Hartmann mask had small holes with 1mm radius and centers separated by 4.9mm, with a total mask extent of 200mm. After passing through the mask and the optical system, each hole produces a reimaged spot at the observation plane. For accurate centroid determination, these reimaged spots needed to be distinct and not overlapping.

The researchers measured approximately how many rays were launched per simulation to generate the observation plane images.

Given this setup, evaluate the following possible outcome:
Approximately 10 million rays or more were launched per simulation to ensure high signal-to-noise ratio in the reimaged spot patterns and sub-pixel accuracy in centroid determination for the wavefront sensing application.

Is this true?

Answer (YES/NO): NO